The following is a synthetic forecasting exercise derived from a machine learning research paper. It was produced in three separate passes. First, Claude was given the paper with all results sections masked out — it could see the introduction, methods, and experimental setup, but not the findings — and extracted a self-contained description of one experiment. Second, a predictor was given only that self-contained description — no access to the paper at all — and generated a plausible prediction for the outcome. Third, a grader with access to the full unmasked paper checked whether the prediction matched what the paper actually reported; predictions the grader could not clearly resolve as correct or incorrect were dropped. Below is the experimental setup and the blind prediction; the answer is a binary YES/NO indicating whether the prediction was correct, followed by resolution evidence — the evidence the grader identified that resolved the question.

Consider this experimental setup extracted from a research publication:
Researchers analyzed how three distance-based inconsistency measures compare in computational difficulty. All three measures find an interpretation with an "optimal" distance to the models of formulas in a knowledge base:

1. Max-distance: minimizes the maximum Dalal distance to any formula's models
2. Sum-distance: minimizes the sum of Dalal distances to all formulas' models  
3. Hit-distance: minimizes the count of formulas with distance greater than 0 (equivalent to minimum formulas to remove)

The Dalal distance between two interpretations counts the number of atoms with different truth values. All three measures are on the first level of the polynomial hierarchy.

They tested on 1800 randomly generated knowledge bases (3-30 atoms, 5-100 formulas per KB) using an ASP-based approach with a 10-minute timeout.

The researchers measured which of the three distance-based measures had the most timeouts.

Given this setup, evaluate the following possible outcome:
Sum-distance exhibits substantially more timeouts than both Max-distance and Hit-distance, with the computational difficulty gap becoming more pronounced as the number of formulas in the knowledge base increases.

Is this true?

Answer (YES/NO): NO